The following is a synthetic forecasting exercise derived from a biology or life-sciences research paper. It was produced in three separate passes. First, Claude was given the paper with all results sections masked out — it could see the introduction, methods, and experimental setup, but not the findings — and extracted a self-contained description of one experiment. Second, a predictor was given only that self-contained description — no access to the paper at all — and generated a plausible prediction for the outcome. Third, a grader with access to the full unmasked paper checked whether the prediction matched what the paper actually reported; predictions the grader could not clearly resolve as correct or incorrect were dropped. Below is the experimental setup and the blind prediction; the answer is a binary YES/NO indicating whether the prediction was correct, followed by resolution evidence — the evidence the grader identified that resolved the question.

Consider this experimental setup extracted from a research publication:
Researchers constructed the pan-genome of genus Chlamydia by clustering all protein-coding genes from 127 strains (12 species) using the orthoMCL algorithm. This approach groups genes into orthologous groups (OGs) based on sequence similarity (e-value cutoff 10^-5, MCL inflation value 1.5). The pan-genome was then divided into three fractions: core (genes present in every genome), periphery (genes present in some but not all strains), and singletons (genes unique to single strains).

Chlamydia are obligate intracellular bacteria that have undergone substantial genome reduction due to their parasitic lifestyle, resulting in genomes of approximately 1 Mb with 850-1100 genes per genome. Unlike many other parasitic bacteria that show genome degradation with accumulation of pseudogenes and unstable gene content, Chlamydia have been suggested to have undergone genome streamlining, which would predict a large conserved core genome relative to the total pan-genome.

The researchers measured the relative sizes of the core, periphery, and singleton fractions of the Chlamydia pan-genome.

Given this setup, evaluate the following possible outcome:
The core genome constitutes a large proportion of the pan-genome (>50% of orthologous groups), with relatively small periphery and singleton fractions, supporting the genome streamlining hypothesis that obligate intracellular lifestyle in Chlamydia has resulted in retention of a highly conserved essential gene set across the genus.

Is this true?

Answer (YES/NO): NO